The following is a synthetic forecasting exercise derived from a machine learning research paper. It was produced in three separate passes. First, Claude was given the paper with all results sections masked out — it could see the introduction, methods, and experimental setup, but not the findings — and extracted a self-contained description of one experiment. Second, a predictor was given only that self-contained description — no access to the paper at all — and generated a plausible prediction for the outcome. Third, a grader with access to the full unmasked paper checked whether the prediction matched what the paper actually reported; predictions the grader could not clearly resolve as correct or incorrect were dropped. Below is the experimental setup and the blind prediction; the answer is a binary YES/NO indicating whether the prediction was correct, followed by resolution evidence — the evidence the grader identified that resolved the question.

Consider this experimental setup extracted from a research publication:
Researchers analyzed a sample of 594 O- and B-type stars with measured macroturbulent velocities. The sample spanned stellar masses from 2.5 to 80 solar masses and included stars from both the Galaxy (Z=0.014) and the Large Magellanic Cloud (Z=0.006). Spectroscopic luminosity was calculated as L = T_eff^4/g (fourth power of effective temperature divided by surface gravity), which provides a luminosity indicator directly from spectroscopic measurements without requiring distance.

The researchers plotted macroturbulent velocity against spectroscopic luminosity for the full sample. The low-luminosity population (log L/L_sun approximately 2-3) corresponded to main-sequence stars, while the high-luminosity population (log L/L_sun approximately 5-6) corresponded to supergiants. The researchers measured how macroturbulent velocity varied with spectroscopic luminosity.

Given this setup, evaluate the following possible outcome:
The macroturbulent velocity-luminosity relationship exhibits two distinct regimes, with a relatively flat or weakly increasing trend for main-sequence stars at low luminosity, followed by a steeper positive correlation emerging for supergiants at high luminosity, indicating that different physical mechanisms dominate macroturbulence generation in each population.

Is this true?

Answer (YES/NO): YES